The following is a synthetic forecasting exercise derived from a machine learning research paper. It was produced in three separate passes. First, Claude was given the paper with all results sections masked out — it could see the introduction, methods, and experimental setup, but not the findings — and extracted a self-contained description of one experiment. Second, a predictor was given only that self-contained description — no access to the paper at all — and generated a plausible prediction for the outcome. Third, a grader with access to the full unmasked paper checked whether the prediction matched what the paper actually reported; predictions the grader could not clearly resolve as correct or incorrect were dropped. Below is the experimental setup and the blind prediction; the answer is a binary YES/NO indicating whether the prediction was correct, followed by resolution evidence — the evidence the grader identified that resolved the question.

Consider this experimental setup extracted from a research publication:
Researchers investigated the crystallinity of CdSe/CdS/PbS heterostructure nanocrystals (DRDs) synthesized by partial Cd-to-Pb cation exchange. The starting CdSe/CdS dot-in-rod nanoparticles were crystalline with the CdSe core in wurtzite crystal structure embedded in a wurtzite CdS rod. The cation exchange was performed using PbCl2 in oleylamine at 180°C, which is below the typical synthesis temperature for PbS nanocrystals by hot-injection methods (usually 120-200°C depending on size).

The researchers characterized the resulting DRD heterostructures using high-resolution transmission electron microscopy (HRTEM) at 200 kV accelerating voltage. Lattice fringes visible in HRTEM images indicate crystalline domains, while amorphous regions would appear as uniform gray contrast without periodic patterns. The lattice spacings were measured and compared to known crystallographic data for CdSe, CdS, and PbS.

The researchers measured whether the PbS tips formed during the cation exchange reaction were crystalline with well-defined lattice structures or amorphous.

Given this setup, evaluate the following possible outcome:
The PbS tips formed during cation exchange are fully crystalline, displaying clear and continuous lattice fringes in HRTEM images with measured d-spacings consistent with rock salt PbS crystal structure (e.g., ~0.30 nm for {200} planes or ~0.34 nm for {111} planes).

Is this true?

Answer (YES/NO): YES